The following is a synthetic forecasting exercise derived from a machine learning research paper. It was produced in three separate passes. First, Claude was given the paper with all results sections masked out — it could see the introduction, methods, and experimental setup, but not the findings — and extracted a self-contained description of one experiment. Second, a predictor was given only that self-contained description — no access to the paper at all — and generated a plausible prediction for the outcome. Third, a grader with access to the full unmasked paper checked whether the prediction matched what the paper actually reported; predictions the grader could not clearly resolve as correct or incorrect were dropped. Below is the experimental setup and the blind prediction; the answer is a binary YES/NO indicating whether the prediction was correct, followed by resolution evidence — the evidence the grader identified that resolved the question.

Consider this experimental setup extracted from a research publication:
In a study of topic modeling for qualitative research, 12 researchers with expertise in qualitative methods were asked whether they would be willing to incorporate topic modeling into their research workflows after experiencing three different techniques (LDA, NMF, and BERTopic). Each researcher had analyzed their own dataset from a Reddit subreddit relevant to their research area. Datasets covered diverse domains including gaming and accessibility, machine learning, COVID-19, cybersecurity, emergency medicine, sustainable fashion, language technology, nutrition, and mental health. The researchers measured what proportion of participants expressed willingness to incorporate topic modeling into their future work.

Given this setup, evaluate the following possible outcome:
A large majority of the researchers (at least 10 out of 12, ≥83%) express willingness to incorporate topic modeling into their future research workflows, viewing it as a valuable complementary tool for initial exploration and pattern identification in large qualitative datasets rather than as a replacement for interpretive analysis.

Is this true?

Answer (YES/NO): YES